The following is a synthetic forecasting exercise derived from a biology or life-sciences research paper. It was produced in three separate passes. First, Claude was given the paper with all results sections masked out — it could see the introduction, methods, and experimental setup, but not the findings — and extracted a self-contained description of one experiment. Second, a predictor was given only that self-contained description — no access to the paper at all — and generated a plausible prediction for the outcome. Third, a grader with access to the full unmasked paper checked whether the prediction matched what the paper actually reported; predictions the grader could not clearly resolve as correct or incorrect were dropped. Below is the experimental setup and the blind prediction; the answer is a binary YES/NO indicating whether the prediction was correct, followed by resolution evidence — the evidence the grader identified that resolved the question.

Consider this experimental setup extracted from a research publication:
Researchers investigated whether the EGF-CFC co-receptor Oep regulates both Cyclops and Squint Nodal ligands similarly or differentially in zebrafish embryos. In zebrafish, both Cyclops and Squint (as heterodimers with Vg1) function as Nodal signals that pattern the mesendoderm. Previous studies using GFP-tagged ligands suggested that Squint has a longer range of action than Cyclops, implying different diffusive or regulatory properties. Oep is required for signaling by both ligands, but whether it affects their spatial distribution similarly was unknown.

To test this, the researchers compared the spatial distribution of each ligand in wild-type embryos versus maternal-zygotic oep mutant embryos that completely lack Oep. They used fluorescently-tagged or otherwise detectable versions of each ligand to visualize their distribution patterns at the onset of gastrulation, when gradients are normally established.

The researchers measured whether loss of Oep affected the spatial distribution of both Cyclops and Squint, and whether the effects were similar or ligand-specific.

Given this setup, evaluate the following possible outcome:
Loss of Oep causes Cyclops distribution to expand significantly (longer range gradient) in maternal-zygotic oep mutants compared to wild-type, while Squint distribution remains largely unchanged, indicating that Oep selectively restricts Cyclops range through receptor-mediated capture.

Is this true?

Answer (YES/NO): NO